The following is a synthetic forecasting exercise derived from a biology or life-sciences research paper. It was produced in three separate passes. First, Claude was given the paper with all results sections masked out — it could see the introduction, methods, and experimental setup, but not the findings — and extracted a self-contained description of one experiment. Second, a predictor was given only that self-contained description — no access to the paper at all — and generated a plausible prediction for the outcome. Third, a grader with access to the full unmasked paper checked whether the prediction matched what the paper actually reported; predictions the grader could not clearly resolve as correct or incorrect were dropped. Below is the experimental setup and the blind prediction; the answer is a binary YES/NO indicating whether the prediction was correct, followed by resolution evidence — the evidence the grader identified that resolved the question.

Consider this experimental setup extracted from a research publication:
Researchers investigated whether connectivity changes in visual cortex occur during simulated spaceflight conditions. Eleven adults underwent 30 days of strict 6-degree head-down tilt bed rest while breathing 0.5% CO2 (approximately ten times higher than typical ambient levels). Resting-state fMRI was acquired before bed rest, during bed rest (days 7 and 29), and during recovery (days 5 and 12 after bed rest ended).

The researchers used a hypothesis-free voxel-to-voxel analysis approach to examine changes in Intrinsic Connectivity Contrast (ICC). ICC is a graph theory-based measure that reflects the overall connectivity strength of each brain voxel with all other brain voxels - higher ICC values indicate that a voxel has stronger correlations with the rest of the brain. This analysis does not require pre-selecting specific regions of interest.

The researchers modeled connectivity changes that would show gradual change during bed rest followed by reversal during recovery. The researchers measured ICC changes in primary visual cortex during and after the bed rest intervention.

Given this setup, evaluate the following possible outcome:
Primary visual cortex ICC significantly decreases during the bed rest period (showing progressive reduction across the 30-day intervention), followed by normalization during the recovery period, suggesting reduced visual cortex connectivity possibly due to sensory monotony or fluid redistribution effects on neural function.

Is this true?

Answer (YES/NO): YES